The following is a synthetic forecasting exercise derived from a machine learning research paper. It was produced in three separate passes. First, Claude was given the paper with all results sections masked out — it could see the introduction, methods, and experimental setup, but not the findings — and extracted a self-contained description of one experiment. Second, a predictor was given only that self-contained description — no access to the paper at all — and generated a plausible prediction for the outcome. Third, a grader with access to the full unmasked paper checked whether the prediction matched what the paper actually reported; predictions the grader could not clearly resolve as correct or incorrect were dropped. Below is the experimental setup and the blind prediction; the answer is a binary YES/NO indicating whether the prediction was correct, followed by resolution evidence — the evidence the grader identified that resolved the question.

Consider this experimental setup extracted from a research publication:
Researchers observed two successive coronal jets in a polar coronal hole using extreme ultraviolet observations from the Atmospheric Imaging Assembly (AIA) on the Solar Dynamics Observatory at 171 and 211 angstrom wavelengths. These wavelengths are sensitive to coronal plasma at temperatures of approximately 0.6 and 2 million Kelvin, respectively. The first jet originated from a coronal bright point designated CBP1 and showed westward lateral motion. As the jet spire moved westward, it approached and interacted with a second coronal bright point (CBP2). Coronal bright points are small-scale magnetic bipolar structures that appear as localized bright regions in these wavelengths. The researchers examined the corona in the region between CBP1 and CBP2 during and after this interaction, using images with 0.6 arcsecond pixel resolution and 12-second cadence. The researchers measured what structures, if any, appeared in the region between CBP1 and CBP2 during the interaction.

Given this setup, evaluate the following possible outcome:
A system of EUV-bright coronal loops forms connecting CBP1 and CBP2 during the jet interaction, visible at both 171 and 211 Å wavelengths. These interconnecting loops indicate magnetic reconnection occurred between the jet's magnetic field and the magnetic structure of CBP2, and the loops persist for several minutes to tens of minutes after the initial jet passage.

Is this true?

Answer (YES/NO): YES